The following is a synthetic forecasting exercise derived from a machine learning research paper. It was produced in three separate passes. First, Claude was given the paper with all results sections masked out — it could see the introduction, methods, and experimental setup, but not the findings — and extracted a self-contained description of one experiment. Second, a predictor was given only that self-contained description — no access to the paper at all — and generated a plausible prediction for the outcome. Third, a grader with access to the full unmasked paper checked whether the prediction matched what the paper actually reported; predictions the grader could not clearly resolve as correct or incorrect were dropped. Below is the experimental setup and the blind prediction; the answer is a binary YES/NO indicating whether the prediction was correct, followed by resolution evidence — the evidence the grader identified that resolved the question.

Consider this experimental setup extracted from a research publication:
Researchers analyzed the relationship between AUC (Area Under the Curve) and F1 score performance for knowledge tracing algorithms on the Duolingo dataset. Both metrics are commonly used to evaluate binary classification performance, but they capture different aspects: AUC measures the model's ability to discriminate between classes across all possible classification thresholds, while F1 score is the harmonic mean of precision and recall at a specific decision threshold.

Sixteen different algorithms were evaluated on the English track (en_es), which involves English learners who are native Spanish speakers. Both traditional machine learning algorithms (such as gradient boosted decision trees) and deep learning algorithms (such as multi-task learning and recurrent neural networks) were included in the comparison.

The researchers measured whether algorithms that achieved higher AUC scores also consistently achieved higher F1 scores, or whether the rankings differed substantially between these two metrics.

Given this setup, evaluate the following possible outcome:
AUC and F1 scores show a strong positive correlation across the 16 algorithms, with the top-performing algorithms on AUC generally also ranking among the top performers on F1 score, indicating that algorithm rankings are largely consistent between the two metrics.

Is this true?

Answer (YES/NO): NO